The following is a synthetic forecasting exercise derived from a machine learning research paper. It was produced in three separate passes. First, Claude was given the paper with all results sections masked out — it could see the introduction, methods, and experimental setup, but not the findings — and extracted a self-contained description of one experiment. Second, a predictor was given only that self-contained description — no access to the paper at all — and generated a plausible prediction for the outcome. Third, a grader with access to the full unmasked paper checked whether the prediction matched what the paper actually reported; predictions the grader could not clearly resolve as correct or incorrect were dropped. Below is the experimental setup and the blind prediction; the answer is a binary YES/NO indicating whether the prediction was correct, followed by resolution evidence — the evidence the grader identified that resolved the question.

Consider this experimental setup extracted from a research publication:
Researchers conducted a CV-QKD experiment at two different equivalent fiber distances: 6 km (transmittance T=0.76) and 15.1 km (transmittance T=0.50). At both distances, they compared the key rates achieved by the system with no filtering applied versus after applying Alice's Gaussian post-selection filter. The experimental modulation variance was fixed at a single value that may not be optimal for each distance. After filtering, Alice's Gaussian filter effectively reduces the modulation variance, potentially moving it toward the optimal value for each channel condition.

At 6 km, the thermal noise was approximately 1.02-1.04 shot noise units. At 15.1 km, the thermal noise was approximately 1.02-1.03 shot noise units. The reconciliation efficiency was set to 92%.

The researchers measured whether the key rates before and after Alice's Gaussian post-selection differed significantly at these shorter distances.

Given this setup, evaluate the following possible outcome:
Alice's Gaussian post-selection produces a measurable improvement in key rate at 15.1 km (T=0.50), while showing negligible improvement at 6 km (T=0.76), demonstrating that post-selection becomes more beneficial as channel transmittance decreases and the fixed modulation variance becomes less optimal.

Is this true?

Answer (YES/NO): NO